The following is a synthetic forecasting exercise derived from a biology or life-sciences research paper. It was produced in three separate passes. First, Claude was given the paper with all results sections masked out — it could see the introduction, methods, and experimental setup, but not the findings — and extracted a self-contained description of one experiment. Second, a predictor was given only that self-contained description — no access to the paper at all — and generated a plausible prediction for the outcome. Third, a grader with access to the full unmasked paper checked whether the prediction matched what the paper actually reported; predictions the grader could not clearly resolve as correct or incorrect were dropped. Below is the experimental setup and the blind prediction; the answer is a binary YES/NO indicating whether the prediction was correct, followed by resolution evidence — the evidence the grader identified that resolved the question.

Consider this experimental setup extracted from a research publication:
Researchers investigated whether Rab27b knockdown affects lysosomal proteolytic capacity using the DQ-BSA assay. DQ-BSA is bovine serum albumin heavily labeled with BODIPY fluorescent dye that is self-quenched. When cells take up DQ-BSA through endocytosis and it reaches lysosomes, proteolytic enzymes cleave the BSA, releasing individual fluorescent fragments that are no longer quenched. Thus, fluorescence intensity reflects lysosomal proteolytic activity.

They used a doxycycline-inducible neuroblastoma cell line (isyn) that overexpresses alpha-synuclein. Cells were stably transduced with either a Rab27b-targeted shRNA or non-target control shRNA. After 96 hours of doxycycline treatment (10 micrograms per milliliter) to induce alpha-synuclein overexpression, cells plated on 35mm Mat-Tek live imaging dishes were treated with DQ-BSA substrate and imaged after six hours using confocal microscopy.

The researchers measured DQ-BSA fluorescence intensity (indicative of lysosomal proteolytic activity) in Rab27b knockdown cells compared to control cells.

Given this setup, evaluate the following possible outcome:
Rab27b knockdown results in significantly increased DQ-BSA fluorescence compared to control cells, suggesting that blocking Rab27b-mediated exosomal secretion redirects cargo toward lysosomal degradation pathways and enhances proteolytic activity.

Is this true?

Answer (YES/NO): NO